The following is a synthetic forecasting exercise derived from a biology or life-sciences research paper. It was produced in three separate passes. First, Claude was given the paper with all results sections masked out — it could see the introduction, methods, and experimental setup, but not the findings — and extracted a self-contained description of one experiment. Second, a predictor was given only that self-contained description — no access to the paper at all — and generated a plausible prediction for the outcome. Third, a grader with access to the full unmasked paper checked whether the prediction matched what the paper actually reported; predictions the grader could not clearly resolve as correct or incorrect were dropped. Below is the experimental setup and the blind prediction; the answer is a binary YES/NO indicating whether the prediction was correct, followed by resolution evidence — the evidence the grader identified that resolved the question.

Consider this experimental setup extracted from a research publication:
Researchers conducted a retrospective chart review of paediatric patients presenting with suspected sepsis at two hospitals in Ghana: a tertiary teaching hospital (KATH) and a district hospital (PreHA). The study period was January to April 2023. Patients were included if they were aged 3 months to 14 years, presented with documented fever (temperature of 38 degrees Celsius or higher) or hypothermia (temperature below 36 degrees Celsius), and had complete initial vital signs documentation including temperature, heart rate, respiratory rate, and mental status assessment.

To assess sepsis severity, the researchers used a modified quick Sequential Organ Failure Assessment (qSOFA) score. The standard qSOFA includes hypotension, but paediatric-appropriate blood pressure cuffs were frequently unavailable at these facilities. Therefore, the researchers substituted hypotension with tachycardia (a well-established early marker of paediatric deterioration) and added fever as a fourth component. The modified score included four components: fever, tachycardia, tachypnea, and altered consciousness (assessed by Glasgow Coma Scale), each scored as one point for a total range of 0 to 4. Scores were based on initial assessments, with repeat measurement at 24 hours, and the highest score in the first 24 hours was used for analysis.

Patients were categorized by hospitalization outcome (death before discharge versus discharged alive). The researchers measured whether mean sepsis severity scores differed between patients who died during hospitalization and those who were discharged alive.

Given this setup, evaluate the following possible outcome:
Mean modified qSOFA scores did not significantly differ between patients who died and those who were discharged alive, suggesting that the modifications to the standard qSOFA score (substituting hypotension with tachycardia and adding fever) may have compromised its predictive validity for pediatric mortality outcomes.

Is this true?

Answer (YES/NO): NO